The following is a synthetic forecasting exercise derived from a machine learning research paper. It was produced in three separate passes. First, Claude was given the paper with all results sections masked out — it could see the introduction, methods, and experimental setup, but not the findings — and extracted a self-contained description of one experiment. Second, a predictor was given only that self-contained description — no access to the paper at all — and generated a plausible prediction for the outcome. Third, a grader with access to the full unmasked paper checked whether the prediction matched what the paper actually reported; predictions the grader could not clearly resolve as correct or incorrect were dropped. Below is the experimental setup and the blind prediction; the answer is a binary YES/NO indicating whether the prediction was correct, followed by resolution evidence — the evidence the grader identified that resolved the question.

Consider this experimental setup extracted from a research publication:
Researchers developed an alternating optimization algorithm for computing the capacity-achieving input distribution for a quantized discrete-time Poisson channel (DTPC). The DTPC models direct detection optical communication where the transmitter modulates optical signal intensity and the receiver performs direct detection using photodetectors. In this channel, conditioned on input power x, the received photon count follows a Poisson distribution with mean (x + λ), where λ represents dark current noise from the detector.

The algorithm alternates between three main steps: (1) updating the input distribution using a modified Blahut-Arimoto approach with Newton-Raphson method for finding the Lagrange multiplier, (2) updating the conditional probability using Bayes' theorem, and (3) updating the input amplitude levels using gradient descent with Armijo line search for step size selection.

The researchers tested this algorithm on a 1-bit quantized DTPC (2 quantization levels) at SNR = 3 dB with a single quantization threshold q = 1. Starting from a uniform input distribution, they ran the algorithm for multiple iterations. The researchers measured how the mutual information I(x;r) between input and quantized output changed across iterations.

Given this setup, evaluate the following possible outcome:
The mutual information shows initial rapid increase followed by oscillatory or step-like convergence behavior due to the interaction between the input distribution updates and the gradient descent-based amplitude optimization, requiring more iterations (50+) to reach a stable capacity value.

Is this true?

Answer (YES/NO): NO